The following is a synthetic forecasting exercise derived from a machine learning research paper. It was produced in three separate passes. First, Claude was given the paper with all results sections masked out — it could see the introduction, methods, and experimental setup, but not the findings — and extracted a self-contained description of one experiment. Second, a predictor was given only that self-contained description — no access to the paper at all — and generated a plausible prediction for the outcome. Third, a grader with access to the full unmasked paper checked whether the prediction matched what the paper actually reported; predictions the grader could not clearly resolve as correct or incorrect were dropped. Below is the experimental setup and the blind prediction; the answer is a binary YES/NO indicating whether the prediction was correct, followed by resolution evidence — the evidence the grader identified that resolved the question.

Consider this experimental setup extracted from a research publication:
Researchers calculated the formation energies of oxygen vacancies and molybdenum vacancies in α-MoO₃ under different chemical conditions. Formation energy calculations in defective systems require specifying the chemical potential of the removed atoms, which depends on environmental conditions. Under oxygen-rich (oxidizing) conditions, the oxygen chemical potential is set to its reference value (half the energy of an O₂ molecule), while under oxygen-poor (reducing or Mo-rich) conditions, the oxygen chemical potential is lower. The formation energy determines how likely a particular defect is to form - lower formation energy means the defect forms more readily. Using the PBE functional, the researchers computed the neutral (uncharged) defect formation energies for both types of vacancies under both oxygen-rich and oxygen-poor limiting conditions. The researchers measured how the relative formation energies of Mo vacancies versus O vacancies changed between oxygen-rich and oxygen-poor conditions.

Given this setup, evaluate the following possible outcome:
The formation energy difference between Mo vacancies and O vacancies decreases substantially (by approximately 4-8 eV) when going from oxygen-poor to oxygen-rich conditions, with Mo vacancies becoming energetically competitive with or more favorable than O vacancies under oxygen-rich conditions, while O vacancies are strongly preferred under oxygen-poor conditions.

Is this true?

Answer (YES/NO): NO